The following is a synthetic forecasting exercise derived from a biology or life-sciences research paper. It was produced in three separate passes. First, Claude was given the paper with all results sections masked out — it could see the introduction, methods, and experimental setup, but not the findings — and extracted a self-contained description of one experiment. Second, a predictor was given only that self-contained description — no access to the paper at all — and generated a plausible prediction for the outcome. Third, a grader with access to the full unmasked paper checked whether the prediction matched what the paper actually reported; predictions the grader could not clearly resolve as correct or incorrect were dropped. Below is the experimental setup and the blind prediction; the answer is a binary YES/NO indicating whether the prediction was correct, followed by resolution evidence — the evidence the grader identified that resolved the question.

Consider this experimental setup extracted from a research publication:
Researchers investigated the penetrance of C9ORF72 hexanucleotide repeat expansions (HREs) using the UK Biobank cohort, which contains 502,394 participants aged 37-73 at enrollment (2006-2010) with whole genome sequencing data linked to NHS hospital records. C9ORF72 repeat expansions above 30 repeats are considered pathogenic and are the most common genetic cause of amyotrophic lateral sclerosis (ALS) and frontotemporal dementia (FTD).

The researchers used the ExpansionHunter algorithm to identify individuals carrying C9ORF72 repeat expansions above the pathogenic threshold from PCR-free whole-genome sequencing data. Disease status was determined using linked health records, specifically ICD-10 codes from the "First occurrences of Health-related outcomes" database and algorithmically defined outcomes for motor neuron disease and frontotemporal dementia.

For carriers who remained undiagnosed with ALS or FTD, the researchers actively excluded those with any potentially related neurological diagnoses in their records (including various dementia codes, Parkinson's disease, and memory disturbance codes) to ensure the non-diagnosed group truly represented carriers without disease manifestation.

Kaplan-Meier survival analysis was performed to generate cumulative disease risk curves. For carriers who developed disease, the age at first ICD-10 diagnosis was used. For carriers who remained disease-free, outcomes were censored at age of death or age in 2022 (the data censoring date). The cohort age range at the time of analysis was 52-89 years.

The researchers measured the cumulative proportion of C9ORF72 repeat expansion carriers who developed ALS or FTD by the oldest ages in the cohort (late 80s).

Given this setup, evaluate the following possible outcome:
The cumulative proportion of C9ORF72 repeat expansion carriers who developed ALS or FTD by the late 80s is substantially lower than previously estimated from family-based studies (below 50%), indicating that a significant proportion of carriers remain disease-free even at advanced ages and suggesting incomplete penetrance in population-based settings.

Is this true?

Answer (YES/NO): YES